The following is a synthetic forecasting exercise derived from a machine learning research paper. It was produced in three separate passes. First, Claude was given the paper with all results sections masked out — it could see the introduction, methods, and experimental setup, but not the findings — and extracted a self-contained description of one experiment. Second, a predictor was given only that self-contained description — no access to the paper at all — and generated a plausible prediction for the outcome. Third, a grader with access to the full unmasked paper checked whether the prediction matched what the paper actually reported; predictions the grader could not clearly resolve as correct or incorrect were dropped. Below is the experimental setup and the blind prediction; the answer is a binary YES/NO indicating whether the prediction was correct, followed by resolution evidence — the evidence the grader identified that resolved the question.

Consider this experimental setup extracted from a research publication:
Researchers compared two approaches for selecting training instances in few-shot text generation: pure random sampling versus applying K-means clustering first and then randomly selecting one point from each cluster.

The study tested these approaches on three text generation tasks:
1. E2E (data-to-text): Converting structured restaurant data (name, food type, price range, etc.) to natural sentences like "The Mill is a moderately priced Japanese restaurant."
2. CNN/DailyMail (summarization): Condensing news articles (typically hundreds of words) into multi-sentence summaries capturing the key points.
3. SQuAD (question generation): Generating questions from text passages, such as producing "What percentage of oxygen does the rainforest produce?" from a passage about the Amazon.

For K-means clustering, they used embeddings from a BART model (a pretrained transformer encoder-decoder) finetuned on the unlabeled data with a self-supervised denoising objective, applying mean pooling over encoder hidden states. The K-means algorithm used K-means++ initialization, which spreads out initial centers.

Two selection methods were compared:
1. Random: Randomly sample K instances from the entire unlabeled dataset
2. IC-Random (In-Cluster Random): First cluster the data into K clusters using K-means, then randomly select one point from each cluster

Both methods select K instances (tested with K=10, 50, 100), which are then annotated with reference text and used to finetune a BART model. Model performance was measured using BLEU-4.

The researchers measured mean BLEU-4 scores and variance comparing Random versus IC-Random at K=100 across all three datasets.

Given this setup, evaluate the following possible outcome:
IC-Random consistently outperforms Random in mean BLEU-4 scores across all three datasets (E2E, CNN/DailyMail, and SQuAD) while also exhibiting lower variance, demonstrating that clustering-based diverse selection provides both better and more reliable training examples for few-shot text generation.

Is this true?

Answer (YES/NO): NO